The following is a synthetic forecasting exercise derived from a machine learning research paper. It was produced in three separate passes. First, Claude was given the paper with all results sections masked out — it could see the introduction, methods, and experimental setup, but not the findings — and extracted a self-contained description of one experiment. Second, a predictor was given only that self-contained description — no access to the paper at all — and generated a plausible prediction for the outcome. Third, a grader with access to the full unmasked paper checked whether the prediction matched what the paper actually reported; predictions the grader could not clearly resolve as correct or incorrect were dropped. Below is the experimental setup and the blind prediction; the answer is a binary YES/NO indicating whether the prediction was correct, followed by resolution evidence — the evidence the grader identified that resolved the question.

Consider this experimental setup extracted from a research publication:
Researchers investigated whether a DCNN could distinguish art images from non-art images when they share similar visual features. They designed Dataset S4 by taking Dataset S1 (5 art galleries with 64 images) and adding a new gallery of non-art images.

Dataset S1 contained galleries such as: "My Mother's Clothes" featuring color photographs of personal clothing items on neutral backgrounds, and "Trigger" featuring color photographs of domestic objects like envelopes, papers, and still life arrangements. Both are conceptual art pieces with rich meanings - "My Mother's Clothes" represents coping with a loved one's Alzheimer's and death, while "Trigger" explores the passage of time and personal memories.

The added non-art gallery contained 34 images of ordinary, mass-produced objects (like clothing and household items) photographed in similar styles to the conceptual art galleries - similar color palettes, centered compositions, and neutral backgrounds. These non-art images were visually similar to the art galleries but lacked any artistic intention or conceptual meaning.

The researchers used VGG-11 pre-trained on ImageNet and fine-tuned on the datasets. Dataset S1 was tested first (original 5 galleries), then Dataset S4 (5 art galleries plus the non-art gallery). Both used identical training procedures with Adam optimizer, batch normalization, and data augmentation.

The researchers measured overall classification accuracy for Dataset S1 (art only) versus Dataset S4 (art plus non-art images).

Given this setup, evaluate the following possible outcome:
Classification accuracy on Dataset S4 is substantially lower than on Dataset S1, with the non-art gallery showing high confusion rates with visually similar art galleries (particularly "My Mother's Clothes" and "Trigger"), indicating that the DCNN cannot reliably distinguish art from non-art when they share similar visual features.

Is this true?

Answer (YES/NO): YES